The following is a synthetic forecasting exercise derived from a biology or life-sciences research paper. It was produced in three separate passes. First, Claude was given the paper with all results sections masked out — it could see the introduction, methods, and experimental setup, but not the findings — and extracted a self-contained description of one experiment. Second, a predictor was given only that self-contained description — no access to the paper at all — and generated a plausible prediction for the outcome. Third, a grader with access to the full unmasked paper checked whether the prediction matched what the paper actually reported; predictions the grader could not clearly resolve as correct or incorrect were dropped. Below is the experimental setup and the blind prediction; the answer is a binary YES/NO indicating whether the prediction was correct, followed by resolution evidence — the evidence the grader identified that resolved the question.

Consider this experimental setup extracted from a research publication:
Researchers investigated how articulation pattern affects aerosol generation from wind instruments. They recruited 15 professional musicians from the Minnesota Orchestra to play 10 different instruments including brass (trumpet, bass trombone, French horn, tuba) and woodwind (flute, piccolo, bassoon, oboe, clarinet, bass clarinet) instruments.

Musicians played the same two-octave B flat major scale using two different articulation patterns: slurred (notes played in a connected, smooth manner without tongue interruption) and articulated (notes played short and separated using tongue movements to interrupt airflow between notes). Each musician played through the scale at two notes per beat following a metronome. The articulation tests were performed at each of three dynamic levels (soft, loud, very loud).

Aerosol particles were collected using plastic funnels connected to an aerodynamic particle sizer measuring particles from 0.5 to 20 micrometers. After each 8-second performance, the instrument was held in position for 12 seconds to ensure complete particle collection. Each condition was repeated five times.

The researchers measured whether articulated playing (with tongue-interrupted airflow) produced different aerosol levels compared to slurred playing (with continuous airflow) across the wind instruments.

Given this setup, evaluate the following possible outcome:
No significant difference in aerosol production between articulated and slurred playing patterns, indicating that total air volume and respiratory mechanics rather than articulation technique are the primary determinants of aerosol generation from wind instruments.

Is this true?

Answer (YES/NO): NO